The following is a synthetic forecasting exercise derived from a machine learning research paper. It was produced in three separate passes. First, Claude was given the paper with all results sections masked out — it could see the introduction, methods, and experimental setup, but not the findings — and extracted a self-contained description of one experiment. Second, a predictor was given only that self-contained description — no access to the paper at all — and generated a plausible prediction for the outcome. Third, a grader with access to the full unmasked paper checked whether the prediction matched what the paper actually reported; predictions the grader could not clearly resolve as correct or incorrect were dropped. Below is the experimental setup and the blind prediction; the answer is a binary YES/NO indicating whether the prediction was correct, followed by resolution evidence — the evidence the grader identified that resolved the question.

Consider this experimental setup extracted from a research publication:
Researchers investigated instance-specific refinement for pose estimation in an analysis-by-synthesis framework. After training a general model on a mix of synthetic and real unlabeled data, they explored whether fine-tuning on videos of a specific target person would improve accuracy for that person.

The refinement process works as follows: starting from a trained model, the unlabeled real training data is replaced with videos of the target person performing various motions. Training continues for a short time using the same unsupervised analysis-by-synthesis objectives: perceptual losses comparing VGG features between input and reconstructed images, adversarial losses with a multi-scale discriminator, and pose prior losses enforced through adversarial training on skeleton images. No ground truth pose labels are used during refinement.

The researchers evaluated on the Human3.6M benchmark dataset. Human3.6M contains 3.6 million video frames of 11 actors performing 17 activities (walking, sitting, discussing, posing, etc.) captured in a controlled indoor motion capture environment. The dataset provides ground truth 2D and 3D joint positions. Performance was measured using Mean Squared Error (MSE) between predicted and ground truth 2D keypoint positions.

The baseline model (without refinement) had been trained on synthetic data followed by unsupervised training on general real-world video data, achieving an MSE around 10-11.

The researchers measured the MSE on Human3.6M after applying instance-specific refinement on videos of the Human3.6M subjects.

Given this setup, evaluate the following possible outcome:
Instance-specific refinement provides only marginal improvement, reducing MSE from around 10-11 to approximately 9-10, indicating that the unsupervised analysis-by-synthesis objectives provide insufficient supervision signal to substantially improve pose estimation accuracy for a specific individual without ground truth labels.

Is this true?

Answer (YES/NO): NO